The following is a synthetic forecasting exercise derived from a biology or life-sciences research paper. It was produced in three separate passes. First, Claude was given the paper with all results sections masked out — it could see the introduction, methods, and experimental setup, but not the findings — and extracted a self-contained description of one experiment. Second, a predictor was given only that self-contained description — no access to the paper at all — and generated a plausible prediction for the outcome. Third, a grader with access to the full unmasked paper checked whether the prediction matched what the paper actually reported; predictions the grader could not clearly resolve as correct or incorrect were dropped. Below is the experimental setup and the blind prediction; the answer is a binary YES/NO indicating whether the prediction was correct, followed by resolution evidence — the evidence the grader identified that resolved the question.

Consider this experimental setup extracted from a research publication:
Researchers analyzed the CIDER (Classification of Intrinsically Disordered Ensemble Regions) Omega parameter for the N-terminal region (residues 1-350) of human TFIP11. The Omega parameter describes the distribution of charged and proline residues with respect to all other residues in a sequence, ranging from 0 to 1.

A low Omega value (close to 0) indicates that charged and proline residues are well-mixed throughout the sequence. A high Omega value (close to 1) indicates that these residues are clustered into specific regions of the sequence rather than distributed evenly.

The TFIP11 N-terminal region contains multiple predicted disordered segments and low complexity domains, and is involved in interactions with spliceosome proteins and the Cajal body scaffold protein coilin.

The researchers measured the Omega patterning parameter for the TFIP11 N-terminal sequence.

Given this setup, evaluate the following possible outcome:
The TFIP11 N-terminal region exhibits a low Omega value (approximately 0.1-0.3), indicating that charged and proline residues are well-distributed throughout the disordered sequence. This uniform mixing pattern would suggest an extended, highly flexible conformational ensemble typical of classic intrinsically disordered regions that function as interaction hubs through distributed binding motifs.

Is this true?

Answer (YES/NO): YES